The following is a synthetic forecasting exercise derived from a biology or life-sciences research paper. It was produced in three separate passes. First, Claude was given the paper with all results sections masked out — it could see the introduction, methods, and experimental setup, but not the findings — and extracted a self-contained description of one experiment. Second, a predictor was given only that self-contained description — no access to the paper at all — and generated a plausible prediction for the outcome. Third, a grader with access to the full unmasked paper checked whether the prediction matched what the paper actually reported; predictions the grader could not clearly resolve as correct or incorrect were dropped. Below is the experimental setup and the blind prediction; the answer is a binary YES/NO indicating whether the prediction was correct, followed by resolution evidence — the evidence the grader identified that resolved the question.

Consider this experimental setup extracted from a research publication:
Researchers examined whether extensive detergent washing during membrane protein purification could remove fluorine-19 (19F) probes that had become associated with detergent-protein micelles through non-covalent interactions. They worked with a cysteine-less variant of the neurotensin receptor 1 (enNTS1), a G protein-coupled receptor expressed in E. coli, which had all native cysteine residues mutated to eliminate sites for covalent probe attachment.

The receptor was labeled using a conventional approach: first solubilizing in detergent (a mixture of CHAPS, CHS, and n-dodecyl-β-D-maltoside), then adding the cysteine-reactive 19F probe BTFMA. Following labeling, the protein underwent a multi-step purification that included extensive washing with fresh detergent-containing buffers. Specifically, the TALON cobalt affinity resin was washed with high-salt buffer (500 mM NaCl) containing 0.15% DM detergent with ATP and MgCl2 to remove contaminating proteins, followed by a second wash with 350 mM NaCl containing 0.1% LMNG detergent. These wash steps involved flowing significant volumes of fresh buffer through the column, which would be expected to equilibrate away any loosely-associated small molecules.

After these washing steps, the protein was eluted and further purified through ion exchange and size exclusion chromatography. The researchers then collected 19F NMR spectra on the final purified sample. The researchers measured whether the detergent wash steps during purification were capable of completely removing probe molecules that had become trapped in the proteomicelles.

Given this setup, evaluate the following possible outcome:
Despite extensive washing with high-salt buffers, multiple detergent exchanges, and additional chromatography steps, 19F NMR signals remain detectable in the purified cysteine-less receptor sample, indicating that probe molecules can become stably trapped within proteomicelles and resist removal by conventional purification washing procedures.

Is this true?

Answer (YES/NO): YES